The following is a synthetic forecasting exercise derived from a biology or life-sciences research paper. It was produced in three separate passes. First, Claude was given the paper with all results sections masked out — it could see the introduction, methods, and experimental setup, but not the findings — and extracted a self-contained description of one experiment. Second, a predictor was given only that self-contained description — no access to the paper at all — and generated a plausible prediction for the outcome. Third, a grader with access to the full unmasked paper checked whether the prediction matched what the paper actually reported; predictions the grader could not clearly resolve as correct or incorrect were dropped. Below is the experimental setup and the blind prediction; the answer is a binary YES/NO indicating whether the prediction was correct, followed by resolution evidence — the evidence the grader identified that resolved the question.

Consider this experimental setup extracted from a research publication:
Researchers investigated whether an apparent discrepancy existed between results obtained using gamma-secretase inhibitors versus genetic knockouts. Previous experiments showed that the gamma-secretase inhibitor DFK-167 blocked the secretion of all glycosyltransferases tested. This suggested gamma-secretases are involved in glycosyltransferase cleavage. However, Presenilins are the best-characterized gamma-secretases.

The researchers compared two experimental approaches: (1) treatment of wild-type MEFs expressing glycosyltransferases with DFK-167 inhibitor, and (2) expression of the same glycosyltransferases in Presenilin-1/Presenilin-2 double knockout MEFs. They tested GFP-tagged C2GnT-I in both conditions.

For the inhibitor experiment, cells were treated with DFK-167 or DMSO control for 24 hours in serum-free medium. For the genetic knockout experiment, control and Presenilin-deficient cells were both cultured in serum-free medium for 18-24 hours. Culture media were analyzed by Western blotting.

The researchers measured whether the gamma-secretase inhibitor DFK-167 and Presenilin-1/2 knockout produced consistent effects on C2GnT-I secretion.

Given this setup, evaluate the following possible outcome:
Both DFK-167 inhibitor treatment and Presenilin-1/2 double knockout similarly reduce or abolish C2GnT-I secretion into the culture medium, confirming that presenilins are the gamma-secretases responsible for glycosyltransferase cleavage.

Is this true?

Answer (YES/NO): NO